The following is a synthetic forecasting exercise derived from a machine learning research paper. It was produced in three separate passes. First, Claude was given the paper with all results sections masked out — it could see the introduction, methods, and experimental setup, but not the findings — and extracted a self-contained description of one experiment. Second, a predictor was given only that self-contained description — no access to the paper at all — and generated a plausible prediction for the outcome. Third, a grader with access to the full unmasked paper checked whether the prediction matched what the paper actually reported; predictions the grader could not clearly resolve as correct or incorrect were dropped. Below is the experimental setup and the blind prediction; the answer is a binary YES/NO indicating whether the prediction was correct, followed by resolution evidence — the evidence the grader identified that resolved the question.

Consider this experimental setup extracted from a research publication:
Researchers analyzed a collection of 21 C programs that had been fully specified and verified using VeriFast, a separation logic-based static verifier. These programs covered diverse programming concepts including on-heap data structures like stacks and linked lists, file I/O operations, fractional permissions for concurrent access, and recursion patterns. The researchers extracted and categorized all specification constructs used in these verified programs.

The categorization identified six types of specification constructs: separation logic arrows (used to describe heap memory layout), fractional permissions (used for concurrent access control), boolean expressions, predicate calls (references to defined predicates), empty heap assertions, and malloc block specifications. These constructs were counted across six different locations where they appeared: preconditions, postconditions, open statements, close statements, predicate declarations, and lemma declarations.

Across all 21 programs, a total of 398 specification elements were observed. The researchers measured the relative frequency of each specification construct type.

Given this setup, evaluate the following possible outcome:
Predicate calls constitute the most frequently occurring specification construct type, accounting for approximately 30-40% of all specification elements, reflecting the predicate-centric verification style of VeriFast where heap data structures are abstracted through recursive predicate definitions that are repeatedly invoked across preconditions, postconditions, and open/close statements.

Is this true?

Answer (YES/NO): NO